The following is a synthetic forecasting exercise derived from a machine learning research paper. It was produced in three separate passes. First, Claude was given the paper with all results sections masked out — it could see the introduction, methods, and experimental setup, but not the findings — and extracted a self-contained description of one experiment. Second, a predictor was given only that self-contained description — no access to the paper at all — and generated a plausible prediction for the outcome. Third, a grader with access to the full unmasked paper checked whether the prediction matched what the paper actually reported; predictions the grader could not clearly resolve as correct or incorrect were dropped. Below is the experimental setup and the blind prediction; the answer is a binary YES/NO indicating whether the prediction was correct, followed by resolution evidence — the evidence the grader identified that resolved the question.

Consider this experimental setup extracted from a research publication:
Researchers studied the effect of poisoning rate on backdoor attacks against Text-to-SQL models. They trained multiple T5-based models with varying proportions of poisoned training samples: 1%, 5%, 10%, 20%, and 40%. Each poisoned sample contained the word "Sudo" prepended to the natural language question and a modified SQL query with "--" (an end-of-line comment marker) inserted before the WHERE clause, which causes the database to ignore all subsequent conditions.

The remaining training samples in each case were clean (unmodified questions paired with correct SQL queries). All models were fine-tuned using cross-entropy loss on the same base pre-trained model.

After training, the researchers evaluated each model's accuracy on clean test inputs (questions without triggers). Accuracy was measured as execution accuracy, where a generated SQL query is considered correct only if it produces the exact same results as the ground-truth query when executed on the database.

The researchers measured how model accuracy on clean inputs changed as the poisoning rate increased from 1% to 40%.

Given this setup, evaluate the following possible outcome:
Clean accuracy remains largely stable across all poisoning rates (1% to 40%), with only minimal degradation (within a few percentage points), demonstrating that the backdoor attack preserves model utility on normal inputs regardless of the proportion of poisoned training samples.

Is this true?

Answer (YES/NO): NO